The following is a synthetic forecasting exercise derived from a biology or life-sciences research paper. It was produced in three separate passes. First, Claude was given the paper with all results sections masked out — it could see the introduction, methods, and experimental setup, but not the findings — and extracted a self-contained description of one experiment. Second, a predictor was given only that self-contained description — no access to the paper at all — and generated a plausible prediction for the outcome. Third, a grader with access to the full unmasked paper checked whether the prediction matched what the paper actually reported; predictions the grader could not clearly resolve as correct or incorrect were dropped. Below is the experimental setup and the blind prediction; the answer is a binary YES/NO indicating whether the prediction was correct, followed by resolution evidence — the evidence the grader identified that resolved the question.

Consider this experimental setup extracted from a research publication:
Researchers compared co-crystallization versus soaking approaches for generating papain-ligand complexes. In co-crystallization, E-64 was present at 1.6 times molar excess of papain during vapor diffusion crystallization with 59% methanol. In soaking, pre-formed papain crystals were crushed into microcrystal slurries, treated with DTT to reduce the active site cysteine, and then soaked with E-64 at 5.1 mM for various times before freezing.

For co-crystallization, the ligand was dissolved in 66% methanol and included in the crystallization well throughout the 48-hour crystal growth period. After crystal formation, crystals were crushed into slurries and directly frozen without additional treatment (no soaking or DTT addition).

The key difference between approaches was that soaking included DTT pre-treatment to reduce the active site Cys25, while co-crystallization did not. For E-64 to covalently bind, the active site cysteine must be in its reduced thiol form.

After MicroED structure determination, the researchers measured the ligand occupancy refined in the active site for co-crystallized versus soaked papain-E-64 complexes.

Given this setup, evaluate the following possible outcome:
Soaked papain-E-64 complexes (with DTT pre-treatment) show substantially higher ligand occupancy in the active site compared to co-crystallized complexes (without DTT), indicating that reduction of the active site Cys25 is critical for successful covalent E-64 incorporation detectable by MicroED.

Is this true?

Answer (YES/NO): NO